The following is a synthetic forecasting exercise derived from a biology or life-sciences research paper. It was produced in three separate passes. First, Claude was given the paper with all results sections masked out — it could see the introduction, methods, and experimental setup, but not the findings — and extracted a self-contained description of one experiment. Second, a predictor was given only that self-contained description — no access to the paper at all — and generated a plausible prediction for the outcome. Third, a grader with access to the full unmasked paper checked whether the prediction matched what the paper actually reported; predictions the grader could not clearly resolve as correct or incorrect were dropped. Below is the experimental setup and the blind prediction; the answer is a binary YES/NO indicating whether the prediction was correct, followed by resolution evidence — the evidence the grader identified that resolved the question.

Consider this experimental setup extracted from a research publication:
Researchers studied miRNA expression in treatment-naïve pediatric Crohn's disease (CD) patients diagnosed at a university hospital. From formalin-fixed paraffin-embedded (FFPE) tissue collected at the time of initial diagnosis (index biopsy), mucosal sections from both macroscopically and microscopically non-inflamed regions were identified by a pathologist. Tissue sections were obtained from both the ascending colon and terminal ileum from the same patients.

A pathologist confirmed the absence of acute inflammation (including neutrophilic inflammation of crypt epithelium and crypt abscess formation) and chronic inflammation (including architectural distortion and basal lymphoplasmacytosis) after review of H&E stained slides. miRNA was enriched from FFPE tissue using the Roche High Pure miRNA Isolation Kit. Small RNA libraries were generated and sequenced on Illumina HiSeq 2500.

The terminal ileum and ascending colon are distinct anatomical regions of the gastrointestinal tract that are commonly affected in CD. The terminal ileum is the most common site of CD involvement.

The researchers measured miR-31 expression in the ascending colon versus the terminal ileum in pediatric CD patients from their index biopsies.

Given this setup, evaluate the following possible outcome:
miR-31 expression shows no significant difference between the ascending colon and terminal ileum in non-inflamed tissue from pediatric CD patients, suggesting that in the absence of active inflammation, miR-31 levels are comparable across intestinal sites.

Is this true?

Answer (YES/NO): NO